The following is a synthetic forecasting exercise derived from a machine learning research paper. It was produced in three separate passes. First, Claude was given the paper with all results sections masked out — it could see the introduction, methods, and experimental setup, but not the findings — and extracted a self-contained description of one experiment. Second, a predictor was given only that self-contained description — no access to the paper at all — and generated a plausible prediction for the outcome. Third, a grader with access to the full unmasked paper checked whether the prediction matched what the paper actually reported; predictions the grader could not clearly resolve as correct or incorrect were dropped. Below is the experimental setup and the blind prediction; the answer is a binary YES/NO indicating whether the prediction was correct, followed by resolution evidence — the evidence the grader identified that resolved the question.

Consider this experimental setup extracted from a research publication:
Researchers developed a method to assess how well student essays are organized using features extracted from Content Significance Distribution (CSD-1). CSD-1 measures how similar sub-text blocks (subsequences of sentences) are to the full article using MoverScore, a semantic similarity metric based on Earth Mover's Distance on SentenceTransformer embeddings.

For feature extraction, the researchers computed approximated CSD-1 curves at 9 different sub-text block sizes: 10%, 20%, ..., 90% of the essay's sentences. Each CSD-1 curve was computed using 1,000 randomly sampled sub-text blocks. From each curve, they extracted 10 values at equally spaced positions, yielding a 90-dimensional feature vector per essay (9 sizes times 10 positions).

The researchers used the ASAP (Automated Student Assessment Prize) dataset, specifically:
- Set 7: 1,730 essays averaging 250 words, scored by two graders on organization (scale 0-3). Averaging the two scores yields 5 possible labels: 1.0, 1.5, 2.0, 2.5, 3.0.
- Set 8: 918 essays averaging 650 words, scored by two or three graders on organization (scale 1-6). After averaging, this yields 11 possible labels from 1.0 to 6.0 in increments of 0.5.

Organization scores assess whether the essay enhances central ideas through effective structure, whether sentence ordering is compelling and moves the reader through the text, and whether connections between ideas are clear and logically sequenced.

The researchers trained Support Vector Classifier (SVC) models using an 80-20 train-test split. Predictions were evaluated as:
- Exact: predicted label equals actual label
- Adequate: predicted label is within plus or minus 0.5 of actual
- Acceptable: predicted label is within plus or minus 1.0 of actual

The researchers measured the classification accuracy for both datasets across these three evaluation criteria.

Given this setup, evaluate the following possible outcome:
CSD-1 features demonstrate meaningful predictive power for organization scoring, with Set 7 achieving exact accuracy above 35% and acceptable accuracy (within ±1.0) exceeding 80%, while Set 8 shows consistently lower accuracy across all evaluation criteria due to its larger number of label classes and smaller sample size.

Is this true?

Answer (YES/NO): YES